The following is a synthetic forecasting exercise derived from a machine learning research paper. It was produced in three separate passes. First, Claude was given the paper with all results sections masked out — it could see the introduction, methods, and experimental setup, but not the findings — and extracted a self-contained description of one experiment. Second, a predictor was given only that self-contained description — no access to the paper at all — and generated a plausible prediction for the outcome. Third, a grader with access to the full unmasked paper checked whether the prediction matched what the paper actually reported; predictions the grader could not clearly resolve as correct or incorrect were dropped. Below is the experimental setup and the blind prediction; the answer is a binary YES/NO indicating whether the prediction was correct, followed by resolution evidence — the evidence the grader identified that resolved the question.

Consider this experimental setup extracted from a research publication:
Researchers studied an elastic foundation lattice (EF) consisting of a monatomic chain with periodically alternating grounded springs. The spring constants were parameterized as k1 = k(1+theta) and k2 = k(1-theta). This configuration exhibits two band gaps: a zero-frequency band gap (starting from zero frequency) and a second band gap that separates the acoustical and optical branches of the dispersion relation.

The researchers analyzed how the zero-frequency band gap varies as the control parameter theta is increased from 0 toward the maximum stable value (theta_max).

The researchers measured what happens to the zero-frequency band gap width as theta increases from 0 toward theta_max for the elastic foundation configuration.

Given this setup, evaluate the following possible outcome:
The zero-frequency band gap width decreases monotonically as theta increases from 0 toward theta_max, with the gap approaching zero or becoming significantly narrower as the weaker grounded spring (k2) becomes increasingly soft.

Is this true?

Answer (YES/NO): YES